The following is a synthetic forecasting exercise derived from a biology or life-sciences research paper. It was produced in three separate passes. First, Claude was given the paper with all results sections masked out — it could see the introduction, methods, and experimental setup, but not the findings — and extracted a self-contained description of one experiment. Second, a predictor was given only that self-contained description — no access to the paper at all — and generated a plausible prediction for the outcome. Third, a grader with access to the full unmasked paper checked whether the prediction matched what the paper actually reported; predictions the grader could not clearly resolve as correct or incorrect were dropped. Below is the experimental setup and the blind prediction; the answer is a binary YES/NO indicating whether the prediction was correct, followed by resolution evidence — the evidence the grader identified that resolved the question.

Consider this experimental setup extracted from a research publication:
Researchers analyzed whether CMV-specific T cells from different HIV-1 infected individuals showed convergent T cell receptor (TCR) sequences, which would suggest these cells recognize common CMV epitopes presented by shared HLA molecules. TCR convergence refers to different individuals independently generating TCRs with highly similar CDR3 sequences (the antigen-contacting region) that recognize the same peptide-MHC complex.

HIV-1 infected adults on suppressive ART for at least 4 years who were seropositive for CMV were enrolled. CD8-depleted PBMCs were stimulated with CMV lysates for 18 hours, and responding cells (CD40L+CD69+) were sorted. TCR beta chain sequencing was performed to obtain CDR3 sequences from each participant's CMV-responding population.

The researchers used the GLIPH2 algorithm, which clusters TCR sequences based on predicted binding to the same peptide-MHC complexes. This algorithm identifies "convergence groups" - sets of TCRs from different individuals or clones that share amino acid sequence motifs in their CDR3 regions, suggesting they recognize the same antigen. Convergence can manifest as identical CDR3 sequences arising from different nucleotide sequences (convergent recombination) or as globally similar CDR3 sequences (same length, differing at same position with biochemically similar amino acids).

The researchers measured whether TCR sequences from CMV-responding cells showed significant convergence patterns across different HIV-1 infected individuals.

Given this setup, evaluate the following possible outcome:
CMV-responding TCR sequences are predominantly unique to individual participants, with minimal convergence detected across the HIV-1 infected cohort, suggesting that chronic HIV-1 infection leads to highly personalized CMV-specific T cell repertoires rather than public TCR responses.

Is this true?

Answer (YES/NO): NO